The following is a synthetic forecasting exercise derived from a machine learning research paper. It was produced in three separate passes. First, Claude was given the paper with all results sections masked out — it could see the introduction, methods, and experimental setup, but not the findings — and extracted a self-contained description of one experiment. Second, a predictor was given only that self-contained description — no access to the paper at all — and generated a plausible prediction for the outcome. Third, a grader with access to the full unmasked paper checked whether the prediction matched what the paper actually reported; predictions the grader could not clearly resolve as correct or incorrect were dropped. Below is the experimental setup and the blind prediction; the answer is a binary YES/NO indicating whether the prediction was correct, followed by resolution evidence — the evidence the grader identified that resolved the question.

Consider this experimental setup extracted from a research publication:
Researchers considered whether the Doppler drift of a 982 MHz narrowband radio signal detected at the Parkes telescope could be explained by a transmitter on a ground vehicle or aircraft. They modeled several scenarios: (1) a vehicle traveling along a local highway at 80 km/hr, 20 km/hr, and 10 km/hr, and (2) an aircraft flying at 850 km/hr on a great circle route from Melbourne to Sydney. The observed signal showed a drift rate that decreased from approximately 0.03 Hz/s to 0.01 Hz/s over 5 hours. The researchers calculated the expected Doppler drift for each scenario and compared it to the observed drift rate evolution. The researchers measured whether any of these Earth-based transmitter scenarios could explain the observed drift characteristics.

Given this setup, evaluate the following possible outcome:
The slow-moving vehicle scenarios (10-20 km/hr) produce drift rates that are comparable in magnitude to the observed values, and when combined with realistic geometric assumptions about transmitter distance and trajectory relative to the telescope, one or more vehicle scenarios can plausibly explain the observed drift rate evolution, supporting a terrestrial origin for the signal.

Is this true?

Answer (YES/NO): NO